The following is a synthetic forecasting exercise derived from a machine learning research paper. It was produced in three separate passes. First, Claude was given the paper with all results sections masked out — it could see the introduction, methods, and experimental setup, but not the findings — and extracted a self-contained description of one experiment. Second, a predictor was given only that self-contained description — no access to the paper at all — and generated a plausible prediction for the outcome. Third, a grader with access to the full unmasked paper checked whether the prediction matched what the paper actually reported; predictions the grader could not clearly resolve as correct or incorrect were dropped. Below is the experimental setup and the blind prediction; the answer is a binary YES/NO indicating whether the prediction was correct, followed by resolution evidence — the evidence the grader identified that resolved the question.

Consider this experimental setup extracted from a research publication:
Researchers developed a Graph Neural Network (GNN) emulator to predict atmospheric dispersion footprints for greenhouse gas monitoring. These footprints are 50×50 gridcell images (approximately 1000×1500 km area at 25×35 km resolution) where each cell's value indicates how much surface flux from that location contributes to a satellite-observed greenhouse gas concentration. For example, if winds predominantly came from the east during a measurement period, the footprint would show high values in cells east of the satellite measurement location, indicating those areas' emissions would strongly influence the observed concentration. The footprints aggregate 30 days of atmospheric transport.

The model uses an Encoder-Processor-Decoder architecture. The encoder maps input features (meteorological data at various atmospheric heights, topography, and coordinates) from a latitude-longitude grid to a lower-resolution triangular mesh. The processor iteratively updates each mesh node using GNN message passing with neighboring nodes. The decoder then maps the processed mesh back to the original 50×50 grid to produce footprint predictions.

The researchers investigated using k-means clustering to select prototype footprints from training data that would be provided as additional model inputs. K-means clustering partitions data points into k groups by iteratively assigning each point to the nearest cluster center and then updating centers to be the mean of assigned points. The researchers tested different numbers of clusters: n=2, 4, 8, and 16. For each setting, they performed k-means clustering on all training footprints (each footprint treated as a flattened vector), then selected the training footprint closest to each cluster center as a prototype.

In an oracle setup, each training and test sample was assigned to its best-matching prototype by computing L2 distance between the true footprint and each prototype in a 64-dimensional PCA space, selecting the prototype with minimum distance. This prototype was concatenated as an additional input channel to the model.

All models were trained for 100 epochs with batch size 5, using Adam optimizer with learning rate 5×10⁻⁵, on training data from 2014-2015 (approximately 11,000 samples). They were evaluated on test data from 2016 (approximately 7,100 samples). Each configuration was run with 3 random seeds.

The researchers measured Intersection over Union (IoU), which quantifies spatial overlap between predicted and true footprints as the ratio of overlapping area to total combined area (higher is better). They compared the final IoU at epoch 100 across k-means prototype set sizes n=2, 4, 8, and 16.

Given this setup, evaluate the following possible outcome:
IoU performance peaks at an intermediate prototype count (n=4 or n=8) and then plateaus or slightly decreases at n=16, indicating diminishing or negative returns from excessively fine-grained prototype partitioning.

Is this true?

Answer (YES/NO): NO